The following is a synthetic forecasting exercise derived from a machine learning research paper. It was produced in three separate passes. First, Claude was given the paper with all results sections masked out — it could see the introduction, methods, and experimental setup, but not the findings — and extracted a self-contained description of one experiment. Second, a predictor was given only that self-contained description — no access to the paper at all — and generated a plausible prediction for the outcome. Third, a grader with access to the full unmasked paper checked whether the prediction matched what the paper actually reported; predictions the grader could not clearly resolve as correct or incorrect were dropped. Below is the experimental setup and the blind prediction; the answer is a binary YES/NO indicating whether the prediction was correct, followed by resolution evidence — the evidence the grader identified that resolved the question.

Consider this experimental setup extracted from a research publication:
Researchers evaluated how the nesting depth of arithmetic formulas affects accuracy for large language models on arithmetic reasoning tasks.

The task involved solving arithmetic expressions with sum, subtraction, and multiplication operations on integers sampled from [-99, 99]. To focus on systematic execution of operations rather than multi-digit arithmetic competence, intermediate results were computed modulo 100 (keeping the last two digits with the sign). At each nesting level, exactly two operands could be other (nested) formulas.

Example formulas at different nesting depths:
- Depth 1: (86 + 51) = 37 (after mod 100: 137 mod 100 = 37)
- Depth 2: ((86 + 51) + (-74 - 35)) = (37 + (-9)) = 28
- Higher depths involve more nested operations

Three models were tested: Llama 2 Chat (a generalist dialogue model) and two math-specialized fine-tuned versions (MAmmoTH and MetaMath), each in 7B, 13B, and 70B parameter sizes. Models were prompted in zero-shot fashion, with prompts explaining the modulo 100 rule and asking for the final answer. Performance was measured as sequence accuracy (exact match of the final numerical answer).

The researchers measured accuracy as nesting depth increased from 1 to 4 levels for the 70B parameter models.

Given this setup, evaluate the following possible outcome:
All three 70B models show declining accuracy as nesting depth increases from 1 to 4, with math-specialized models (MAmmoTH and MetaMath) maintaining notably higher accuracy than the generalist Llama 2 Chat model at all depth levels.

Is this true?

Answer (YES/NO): NO